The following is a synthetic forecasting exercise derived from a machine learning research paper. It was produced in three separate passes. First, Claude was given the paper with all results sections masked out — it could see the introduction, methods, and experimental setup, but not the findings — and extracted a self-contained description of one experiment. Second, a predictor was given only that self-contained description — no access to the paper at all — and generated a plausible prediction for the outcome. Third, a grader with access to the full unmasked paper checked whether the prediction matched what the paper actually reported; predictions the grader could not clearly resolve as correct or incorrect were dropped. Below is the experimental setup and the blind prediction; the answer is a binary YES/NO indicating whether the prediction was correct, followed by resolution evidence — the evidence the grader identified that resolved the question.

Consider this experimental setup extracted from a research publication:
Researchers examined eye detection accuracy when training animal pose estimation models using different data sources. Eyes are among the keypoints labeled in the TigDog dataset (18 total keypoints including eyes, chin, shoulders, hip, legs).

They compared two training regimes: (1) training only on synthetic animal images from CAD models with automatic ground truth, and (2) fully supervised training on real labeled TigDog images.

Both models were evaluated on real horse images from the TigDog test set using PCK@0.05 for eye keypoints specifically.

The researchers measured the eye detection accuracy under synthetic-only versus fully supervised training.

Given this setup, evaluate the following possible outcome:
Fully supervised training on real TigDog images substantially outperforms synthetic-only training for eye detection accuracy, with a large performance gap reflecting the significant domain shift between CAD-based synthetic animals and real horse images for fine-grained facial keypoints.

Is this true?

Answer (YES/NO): YES